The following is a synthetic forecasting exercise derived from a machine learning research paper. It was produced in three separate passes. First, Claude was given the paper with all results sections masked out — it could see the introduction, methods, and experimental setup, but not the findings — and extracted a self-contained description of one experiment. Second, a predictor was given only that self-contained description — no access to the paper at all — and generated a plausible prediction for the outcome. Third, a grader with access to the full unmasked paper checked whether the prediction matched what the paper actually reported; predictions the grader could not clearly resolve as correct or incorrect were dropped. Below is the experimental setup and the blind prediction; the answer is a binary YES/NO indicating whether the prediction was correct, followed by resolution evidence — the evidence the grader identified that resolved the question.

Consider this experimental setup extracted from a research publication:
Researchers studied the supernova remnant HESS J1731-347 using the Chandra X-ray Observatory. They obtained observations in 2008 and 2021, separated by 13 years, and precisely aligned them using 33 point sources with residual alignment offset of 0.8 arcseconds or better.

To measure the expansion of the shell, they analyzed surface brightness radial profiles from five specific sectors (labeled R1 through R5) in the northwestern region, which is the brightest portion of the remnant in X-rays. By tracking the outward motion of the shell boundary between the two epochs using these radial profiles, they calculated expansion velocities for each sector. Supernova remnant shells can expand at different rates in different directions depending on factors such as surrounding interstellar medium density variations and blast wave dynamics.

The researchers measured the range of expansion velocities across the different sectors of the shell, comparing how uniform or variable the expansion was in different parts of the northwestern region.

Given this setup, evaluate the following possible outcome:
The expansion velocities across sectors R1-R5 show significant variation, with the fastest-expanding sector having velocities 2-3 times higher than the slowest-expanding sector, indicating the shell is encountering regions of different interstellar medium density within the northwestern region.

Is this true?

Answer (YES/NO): NO